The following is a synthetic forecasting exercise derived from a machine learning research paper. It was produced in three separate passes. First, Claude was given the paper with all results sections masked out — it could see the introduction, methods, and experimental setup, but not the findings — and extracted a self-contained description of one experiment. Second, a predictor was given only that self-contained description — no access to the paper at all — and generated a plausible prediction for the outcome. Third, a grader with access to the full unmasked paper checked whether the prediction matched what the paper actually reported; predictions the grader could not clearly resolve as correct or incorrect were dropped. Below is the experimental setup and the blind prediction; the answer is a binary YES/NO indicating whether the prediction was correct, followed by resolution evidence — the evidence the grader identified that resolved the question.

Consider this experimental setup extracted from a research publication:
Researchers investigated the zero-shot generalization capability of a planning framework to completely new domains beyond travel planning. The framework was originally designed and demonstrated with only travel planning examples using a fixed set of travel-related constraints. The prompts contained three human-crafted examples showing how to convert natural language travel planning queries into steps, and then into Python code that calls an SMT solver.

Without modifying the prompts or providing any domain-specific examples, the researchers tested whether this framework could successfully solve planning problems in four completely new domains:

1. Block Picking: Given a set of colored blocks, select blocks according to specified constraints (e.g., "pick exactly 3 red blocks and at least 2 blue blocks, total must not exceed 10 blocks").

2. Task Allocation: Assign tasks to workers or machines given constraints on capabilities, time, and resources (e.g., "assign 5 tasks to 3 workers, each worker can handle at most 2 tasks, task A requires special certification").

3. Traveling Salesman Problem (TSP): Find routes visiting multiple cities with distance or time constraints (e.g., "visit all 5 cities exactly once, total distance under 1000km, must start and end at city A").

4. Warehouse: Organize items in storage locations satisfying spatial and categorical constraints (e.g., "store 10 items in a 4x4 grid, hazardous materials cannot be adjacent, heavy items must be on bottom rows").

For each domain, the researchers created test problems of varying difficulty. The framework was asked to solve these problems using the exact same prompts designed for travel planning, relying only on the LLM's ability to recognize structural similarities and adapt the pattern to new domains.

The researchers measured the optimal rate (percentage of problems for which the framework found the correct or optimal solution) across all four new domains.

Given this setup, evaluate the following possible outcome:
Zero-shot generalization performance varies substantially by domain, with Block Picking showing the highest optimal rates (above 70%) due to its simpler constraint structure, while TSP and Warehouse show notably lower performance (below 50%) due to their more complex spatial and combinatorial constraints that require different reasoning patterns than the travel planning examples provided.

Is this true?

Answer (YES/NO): NO